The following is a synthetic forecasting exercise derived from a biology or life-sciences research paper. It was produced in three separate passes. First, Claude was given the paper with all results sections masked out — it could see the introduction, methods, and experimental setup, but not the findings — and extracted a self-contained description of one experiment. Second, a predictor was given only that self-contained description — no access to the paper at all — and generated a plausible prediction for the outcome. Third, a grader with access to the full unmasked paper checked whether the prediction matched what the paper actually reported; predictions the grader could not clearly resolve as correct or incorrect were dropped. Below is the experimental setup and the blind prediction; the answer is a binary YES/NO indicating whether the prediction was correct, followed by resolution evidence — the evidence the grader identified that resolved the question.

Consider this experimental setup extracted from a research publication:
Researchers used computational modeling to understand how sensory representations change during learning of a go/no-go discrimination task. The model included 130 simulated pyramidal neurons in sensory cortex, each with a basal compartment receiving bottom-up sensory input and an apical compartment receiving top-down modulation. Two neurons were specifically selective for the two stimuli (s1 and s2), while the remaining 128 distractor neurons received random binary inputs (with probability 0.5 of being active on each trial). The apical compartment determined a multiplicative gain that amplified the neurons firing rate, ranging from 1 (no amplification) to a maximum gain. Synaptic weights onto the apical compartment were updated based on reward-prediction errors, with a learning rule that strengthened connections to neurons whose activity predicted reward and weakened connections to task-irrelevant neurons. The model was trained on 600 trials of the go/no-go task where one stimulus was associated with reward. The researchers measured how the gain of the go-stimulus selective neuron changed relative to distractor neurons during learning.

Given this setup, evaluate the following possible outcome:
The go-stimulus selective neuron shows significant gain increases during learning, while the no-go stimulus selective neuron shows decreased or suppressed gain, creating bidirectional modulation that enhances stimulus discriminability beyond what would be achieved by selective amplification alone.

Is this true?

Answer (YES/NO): NO